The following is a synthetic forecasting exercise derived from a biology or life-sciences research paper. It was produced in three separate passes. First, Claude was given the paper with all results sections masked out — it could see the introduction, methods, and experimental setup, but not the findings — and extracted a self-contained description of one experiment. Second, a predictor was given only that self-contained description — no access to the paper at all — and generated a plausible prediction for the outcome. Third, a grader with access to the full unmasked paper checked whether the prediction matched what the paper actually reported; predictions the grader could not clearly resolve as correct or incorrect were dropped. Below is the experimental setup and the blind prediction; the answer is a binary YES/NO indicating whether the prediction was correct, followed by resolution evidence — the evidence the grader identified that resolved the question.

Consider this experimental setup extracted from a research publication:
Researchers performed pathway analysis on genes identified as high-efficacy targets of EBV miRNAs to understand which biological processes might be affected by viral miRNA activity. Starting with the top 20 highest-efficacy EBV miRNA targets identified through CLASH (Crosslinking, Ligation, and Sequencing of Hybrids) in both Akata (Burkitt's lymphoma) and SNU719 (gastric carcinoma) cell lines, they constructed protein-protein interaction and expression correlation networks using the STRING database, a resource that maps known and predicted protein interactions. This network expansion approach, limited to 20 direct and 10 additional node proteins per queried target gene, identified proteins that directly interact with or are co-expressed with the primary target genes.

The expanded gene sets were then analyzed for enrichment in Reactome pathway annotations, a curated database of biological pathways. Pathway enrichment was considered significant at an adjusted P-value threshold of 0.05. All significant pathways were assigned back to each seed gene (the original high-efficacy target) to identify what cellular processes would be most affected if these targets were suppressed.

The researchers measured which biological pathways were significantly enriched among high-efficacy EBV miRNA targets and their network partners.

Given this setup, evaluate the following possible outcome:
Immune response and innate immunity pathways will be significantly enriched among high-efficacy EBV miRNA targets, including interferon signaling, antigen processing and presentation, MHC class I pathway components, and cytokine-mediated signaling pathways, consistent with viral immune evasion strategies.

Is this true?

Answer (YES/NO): YES